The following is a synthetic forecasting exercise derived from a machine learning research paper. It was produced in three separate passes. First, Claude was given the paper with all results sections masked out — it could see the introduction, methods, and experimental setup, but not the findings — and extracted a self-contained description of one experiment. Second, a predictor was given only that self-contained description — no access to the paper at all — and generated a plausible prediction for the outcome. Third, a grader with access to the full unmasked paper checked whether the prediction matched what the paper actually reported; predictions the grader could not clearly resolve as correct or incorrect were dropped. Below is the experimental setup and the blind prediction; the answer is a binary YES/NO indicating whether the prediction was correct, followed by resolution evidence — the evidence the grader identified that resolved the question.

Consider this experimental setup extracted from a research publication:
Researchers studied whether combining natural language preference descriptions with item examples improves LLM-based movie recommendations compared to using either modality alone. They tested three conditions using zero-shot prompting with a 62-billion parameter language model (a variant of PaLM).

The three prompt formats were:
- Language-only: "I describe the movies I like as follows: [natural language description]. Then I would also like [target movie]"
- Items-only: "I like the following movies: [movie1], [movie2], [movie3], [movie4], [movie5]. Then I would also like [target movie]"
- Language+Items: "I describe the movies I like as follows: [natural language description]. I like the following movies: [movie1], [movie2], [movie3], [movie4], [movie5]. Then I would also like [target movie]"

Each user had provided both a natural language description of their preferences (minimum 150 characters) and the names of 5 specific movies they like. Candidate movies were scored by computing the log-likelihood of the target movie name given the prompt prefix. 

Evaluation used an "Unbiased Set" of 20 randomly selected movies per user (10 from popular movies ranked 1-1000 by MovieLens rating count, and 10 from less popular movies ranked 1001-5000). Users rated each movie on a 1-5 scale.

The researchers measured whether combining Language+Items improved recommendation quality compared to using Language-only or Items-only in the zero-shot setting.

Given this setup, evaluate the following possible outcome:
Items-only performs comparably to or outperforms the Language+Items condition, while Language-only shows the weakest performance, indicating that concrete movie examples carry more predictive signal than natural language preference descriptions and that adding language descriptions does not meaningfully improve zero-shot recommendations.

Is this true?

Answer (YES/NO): YES